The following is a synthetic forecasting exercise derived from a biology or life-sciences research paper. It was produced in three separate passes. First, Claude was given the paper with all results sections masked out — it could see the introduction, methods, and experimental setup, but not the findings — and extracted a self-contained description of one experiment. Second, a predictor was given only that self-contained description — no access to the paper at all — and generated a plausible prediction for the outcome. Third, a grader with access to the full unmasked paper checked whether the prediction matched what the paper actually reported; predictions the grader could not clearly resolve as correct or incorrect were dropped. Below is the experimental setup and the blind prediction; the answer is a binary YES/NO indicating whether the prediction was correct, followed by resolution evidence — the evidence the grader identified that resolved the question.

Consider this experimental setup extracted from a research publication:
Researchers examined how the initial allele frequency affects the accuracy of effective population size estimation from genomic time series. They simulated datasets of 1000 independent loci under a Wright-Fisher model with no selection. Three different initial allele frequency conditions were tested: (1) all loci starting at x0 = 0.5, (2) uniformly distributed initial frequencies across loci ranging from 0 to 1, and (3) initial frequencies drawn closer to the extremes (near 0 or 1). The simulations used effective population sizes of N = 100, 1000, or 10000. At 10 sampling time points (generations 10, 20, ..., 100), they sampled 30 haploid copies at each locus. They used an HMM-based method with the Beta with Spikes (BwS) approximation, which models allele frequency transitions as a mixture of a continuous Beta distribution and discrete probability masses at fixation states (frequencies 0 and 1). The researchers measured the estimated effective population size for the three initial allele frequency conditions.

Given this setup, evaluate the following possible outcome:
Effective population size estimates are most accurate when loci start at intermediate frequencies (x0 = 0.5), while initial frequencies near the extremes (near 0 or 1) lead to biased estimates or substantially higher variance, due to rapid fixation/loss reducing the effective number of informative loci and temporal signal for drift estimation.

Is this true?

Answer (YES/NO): NO